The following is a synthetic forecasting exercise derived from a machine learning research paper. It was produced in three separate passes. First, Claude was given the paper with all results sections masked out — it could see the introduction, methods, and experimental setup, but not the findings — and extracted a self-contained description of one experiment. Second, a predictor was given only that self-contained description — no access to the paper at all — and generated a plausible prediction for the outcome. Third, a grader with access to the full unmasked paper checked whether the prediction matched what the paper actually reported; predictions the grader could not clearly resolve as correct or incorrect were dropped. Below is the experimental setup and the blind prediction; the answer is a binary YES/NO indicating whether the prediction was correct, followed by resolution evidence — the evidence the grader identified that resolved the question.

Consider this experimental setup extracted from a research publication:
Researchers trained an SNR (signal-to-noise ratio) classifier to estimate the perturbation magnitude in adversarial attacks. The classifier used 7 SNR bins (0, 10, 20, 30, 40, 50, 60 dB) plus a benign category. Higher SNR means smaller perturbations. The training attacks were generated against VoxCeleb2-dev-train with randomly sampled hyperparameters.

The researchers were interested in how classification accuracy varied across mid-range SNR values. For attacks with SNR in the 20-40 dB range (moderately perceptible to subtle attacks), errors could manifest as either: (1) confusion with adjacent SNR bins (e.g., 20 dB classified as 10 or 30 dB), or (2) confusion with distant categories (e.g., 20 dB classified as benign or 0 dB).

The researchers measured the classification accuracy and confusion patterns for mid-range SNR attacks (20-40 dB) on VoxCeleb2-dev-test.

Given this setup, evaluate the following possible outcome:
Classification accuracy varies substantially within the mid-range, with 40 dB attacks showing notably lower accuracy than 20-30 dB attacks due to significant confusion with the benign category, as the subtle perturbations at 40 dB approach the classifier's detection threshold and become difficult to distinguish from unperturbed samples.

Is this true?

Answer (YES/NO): NO